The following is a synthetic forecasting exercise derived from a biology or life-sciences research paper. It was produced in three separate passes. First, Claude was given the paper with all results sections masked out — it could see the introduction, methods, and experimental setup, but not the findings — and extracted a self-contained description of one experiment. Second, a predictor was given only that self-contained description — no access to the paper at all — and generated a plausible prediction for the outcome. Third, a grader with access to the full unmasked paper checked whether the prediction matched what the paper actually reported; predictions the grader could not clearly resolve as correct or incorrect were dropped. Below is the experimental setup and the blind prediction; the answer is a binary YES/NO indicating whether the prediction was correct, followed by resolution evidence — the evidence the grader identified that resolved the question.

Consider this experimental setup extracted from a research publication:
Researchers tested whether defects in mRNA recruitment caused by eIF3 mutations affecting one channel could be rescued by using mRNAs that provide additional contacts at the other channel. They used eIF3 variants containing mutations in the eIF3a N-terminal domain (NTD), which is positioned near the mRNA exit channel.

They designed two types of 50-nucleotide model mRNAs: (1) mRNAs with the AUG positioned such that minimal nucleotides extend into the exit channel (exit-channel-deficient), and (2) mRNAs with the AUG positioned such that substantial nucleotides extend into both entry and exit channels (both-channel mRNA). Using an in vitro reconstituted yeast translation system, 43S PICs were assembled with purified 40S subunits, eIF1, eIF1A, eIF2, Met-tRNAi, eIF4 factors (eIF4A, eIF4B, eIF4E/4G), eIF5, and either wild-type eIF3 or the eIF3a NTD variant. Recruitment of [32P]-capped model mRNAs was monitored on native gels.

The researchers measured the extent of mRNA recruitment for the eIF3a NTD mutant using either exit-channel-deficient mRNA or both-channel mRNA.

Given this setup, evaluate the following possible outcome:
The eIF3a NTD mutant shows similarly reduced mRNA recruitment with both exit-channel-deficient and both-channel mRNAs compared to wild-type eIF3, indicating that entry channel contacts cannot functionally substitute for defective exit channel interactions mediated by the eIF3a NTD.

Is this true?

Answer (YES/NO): NO